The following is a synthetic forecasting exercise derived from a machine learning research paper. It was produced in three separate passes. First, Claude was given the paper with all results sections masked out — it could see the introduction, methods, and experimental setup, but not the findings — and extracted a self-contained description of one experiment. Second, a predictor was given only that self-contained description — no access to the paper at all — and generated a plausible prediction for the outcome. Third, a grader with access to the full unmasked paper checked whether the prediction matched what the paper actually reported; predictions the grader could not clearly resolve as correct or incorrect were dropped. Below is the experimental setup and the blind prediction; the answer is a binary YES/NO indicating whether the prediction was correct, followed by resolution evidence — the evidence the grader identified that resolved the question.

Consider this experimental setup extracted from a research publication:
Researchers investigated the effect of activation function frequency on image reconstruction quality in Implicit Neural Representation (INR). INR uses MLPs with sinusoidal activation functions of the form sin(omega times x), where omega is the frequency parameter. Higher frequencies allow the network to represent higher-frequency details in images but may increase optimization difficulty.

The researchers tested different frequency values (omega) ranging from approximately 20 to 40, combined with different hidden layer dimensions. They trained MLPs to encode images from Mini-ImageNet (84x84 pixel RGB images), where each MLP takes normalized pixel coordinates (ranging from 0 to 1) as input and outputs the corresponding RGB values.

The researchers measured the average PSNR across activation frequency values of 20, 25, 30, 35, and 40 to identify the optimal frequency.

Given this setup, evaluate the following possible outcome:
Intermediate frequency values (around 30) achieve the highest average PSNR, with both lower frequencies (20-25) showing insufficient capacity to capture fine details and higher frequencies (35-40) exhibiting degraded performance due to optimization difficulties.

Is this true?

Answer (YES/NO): YES